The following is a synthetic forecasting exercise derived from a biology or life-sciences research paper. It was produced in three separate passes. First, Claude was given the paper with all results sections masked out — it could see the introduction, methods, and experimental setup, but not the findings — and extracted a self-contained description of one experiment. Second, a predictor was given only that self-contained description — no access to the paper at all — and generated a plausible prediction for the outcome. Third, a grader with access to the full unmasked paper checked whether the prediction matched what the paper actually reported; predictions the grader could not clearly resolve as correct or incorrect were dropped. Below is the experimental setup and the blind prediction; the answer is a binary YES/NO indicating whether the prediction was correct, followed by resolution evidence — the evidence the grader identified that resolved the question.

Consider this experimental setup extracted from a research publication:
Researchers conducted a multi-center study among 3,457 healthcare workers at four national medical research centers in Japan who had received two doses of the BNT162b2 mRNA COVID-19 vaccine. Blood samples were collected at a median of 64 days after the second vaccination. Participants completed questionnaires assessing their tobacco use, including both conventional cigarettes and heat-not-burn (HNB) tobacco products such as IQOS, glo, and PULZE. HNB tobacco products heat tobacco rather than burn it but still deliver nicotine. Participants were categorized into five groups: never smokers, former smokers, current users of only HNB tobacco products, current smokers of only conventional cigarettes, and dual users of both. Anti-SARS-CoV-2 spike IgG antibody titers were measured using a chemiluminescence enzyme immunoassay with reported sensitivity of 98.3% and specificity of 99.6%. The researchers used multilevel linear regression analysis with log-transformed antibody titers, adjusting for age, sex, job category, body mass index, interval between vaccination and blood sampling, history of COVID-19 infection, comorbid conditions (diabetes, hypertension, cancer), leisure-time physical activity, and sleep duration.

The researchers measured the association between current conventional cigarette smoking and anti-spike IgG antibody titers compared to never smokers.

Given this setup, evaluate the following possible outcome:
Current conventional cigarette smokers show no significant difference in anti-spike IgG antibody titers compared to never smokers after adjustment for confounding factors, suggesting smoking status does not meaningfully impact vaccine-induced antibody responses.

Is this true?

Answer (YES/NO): NO